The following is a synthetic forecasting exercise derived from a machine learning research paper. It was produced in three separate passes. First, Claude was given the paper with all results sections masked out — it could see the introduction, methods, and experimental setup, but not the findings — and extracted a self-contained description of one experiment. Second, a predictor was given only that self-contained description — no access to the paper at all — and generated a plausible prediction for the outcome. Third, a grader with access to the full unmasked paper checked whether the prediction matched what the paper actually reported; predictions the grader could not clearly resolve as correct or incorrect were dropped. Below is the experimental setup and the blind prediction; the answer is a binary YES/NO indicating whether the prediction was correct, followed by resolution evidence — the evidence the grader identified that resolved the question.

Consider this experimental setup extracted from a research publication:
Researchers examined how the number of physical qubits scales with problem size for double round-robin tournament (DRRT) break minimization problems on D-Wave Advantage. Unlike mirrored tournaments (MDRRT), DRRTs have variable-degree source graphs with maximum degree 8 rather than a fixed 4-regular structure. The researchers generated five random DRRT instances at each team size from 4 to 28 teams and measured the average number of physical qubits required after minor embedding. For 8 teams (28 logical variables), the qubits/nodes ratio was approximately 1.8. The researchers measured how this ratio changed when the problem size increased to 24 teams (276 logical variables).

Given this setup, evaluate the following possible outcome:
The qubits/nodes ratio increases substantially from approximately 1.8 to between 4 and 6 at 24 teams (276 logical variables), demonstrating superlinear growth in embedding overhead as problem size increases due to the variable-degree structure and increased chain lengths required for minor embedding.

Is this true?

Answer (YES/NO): NO